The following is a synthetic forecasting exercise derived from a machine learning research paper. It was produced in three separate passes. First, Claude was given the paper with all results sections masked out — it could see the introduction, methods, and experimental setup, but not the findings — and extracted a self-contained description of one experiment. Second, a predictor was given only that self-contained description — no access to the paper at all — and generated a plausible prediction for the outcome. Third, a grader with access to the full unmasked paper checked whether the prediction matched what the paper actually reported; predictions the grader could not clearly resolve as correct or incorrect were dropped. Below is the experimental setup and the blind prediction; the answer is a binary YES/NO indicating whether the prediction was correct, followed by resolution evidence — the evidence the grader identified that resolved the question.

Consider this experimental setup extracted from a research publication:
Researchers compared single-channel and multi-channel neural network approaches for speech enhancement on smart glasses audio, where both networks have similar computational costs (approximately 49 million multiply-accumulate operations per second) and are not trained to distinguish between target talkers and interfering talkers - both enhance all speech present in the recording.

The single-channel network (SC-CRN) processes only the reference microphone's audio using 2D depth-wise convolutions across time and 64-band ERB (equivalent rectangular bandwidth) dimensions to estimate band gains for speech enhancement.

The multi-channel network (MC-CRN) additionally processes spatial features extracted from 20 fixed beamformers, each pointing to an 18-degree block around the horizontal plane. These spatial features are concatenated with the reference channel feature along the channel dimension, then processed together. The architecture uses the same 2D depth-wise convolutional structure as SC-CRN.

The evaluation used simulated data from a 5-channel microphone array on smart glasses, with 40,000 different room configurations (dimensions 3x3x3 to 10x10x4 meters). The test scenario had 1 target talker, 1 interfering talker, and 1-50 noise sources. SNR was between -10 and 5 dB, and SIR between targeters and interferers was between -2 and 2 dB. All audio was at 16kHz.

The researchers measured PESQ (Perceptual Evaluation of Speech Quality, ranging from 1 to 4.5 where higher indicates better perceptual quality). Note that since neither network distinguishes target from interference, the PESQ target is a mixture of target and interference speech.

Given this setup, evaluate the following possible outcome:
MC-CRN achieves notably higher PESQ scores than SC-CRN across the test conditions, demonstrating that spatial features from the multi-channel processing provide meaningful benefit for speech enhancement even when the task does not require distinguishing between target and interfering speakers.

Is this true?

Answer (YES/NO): NO